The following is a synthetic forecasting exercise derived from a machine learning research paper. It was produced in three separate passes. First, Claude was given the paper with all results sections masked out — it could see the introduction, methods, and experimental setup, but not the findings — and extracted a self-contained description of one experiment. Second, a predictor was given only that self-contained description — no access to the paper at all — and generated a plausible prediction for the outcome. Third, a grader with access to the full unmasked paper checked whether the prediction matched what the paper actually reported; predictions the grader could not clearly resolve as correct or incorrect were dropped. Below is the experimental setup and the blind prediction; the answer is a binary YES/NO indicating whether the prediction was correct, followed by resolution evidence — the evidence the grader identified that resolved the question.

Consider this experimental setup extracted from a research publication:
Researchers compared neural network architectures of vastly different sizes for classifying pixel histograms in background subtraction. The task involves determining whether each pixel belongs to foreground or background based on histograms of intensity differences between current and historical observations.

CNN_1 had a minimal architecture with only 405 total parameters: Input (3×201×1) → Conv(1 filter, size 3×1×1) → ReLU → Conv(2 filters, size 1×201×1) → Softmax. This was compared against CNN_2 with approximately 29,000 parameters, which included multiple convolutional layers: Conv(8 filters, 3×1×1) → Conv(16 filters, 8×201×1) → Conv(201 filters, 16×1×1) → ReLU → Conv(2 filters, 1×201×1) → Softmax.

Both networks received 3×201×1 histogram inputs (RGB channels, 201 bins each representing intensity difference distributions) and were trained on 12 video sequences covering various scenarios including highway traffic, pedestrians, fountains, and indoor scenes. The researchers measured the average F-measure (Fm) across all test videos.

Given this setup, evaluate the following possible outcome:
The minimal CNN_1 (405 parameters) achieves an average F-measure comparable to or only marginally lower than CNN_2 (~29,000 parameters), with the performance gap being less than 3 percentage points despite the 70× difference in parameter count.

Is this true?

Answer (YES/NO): NO